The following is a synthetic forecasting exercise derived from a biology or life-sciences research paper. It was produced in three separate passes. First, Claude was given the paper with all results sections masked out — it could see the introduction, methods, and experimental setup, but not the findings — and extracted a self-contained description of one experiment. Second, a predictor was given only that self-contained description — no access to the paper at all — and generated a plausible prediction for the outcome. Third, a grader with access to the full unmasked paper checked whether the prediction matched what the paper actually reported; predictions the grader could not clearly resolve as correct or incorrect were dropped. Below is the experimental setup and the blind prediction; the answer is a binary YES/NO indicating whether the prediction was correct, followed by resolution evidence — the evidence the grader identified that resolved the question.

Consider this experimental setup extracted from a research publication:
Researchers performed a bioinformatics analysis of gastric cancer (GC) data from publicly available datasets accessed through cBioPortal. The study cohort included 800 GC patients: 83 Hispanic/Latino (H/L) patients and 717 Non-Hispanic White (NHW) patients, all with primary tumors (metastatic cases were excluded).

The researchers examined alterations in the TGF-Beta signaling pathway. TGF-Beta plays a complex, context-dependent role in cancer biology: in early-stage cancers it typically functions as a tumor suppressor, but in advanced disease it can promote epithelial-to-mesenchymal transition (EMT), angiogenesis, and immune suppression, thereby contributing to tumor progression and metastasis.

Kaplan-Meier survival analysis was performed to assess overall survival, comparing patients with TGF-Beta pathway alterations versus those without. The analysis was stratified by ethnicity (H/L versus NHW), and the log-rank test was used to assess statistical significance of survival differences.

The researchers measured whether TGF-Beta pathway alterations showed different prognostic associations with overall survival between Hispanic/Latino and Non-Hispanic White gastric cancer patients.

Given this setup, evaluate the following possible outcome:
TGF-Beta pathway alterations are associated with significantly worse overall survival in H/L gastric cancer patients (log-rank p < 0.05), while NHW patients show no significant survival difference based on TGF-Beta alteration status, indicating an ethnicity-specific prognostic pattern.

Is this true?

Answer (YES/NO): NO